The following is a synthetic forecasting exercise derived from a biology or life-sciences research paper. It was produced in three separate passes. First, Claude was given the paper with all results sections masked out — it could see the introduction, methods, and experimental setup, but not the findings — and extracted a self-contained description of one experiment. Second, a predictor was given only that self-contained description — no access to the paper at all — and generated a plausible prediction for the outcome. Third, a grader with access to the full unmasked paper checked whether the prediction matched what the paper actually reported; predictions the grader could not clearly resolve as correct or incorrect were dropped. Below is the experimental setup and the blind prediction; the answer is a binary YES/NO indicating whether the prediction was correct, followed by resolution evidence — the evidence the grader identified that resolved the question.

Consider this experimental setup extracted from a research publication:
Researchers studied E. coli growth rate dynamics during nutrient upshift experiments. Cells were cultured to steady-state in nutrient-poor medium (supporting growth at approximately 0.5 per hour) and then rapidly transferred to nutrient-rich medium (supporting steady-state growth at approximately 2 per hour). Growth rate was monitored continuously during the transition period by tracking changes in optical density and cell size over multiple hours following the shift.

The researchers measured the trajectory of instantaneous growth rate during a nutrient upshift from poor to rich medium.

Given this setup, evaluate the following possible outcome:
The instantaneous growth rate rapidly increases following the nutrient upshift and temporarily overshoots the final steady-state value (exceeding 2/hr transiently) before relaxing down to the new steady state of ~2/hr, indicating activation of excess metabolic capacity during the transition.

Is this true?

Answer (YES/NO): NO